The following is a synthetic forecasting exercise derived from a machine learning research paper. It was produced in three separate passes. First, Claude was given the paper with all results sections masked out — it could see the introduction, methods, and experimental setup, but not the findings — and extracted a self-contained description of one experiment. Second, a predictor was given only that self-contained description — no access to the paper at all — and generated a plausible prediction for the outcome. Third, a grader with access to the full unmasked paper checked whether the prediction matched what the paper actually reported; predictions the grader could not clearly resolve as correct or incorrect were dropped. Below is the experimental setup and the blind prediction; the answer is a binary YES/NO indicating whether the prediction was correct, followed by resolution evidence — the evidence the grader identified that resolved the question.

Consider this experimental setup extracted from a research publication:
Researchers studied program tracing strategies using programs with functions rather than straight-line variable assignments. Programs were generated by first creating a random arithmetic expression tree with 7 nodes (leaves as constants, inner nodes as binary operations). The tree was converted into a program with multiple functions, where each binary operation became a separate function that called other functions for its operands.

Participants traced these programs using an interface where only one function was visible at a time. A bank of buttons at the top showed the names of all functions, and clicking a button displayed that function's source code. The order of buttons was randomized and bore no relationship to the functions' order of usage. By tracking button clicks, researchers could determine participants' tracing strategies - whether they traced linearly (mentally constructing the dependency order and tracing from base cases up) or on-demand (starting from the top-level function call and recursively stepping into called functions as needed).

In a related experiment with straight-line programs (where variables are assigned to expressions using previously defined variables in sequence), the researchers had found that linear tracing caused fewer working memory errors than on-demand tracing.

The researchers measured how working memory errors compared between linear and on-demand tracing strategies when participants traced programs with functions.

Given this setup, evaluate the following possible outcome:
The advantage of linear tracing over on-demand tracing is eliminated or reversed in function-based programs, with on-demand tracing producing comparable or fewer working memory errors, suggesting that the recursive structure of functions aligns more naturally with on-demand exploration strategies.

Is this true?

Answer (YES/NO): YES